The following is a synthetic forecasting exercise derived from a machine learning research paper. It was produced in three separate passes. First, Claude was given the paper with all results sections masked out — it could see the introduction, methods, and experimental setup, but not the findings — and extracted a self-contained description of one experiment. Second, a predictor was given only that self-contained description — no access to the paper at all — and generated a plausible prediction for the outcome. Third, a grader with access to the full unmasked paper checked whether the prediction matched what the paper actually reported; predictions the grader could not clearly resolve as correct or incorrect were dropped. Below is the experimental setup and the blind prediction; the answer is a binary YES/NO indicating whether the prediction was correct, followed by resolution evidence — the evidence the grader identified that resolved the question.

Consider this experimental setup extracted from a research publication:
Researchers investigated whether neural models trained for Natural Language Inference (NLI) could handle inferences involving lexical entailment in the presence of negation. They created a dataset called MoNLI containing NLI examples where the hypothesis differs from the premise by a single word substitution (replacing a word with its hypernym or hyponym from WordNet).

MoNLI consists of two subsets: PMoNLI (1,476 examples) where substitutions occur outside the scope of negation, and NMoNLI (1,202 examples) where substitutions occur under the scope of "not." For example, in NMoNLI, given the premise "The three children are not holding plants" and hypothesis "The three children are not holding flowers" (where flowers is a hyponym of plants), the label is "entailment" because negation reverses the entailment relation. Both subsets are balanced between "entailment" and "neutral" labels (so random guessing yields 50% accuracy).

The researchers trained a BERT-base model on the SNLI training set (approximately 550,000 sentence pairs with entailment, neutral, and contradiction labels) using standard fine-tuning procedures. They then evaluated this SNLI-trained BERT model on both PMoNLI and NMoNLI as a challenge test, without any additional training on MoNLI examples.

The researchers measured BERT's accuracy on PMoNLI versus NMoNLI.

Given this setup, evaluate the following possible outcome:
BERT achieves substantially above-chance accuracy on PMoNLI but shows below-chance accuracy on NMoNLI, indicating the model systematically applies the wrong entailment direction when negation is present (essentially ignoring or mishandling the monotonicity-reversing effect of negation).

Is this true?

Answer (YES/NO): YES